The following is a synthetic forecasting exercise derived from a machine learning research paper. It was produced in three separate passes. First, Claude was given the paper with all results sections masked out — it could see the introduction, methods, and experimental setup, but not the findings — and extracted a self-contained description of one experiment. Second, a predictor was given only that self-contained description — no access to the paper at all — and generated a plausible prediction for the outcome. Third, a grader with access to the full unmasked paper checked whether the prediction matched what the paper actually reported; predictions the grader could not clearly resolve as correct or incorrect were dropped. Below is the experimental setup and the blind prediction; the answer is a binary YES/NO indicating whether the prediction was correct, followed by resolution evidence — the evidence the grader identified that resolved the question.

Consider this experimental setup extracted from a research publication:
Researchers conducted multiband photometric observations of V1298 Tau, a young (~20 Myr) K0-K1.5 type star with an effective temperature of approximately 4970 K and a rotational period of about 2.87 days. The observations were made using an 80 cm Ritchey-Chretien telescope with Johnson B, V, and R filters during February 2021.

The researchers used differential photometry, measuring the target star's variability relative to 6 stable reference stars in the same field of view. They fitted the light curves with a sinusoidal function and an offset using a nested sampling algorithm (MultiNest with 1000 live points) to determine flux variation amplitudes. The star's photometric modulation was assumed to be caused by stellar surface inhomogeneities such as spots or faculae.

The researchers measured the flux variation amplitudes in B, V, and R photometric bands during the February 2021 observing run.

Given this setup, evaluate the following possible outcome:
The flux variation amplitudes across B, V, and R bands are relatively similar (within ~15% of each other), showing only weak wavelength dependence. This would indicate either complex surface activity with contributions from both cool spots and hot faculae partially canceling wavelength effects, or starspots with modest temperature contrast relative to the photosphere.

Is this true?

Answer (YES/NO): NO